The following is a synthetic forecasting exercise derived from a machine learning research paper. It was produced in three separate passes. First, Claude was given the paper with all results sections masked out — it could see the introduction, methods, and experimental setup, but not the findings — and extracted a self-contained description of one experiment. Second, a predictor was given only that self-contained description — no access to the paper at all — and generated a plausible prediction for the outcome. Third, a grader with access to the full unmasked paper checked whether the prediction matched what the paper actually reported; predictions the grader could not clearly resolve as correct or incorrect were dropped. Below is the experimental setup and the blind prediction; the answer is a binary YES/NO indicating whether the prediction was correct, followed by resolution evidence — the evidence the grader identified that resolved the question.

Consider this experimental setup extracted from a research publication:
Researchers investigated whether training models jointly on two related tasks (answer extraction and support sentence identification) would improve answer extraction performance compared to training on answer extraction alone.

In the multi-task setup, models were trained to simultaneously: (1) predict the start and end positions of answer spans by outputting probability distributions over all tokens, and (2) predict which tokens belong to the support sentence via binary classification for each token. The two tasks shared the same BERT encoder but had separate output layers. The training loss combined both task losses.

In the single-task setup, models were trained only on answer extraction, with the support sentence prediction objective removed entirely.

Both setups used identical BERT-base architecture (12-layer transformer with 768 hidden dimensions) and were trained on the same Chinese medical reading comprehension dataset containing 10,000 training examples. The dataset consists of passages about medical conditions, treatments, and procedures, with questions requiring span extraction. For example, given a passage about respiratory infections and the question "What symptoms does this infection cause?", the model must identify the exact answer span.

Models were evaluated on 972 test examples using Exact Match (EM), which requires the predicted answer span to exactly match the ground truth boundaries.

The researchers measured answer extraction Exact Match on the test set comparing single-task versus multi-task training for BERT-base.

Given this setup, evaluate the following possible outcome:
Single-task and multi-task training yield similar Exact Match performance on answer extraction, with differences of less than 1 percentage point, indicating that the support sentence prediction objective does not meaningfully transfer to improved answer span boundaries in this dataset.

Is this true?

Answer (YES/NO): YES